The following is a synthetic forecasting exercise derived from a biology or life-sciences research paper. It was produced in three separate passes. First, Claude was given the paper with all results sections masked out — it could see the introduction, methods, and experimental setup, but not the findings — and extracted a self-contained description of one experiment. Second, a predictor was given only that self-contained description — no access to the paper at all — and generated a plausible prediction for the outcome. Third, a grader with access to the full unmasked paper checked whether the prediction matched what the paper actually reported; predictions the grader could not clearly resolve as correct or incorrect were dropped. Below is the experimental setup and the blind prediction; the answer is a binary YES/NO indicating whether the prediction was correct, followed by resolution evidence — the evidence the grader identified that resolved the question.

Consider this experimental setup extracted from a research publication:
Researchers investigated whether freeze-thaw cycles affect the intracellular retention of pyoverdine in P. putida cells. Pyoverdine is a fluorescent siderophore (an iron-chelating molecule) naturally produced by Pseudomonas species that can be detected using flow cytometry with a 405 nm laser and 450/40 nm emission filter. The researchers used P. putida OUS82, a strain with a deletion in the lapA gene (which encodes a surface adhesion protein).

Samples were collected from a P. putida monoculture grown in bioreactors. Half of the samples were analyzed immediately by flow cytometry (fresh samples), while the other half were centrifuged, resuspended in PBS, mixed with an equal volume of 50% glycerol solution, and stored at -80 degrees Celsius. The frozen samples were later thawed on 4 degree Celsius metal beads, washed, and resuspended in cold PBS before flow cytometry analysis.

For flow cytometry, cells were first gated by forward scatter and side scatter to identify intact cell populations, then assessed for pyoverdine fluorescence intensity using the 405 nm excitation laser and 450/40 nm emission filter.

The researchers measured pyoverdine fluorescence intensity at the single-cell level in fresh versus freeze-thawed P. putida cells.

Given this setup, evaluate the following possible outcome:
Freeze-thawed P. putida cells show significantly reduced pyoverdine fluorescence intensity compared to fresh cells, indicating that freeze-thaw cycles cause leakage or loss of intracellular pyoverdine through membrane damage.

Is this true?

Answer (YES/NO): YES